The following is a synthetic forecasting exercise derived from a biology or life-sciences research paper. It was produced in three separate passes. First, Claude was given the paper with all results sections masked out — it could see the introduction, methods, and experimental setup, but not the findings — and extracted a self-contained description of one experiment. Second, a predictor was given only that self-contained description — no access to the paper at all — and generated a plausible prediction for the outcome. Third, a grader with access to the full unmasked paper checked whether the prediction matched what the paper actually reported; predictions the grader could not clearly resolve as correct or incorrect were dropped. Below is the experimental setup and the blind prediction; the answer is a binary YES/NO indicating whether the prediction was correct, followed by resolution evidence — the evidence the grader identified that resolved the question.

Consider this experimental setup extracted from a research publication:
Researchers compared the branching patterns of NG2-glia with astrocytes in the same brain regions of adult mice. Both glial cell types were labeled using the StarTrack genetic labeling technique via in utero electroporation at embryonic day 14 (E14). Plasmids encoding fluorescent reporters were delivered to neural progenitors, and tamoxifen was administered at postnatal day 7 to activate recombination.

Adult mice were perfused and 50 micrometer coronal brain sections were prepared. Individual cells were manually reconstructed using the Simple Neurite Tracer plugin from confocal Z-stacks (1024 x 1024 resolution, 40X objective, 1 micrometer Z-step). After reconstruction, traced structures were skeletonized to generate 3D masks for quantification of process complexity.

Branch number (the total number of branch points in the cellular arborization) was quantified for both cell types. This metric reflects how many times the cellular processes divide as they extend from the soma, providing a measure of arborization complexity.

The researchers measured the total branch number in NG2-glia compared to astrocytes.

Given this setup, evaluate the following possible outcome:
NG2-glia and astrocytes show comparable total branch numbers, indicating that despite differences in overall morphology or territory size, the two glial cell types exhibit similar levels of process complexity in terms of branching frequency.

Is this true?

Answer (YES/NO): NO